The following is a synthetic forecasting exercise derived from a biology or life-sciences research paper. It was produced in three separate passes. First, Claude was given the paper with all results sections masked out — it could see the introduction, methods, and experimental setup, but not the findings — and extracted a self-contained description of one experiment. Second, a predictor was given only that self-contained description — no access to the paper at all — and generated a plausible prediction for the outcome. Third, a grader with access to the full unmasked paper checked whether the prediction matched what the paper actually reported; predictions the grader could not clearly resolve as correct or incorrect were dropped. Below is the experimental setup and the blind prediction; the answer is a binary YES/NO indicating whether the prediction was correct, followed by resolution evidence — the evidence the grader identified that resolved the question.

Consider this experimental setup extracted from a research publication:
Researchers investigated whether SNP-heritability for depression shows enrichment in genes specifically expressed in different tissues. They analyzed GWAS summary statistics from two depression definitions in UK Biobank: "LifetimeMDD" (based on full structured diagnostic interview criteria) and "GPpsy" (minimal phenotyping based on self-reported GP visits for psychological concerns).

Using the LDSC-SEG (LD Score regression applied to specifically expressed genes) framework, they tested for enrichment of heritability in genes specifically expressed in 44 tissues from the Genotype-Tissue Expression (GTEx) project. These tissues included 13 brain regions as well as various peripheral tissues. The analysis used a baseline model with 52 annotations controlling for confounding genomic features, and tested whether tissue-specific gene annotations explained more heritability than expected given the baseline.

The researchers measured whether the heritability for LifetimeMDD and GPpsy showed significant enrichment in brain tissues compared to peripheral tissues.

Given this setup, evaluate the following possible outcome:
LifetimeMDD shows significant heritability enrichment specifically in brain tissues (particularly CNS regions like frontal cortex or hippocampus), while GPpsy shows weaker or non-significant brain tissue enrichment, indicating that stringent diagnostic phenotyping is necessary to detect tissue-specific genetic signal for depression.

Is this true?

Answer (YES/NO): NO